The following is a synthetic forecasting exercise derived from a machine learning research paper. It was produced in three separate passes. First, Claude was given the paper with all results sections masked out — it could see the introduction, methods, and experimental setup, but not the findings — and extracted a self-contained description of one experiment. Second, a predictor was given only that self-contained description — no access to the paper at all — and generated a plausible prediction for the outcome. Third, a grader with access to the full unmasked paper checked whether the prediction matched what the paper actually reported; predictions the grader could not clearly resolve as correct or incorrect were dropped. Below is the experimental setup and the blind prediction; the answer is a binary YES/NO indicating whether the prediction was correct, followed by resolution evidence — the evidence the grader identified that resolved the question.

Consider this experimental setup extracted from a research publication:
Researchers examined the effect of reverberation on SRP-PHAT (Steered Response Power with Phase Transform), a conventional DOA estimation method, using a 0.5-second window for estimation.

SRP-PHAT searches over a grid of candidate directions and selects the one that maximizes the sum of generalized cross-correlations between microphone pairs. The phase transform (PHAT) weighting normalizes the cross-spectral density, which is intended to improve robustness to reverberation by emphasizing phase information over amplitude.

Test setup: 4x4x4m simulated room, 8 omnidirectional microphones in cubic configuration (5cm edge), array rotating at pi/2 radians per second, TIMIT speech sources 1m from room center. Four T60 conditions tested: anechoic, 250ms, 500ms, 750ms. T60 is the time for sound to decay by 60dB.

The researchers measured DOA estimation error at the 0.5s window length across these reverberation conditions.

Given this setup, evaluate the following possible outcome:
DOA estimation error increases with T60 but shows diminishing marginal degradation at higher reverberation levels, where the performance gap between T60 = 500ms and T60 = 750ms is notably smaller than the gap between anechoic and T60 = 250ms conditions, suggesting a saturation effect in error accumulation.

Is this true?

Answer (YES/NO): NO